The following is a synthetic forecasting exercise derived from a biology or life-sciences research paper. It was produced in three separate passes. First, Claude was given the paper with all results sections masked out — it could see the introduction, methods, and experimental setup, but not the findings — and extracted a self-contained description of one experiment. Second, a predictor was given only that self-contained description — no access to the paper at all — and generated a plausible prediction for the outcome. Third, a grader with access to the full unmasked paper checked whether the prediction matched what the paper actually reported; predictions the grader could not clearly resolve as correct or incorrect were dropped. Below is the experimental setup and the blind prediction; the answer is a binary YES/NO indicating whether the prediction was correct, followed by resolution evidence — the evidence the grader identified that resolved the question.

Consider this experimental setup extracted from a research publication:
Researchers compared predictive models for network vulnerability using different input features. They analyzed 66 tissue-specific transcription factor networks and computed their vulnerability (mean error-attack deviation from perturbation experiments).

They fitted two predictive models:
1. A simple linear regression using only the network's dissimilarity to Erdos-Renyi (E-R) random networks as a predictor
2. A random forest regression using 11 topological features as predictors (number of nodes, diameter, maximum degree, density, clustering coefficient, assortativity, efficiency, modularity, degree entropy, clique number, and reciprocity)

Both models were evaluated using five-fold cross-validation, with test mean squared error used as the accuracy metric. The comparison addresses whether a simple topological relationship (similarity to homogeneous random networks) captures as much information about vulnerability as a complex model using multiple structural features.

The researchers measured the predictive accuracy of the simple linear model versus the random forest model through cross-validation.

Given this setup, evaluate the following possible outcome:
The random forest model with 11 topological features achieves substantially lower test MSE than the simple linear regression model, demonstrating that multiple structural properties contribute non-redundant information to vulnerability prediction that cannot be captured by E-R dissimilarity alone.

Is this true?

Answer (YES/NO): NO